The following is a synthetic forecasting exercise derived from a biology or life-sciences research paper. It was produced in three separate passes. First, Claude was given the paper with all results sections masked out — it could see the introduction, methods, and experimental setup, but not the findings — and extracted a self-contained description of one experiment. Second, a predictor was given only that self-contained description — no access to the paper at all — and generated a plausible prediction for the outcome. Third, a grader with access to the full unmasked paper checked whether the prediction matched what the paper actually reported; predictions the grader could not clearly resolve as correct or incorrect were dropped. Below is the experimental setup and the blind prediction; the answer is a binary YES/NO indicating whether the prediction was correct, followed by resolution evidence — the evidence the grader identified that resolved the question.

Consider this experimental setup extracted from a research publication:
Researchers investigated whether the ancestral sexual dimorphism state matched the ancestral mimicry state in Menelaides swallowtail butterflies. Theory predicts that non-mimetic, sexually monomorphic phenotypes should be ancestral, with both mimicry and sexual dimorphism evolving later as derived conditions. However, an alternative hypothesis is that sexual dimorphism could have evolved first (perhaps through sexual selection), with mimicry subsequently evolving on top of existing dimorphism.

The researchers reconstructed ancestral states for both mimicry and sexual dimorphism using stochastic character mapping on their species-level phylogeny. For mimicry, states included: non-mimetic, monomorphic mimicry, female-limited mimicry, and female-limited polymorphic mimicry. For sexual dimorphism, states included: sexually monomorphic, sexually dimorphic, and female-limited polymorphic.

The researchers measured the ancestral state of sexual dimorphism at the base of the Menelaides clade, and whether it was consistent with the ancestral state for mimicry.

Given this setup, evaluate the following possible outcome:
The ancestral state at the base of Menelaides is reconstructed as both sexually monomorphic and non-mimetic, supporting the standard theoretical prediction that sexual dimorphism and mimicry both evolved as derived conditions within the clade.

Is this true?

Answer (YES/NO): YES